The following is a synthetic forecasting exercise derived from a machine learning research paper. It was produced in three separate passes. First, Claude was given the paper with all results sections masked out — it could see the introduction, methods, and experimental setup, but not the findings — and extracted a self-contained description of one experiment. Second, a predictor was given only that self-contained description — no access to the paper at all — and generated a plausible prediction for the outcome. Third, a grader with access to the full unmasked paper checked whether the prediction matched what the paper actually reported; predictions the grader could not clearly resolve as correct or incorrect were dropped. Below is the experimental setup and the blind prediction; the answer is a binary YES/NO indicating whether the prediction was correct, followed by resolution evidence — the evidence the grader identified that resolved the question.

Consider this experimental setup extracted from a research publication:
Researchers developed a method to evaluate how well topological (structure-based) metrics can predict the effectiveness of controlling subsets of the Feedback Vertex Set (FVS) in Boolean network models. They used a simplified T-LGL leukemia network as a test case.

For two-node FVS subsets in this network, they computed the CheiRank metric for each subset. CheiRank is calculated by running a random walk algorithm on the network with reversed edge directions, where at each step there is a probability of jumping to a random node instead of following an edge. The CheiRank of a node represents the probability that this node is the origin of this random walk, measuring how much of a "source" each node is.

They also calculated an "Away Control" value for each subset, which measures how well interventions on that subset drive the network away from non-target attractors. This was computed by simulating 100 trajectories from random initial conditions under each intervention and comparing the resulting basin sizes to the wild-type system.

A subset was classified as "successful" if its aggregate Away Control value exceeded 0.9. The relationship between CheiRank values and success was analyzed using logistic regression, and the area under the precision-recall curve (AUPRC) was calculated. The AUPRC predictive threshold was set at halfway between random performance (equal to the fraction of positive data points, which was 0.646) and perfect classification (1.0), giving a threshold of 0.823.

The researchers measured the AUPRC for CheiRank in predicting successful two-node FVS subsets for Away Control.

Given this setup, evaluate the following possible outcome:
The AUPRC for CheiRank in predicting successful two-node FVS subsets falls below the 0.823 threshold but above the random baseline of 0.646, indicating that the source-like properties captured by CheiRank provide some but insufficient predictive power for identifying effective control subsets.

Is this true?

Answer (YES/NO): NO